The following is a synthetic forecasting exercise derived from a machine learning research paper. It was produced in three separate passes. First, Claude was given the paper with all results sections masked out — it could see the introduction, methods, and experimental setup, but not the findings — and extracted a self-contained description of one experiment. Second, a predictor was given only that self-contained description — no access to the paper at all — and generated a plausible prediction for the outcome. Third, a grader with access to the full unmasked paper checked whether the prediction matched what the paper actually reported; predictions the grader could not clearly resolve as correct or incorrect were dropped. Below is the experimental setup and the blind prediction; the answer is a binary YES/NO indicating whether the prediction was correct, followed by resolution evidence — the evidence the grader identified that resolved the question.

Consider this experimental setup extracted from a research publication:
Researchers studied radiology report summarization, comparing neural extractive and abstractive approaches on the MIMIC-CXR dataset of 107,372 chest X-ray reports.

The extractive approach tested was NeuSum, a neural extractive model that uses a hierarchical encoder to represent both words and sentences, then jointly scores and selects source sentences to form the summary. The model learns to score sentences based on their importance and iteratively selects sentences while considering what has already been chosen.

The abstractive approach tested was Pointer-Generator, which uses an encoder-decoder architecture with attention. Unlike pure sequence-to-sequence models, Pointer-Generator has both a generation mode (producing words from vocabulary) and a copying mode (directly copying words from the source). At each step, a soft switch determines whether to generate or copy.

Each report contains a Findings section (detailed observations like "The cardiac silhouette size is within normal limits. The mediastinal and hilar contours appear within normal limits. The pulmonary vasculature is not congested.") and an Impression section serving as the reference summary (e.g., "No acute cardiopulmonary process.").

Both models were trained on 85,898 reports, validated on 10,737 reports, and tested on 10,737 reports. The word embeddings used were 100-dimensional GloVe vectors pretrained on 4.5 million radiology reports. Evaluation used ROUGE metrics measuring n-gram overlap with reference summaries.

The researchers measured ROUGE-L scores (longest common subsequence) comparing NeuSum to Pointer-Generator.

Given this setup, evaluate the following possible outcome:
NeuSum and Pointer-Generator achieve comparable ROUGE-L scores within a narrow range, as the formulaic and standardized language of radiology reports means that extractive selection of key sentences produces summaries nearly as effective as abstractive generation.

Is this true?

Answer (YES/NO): NO